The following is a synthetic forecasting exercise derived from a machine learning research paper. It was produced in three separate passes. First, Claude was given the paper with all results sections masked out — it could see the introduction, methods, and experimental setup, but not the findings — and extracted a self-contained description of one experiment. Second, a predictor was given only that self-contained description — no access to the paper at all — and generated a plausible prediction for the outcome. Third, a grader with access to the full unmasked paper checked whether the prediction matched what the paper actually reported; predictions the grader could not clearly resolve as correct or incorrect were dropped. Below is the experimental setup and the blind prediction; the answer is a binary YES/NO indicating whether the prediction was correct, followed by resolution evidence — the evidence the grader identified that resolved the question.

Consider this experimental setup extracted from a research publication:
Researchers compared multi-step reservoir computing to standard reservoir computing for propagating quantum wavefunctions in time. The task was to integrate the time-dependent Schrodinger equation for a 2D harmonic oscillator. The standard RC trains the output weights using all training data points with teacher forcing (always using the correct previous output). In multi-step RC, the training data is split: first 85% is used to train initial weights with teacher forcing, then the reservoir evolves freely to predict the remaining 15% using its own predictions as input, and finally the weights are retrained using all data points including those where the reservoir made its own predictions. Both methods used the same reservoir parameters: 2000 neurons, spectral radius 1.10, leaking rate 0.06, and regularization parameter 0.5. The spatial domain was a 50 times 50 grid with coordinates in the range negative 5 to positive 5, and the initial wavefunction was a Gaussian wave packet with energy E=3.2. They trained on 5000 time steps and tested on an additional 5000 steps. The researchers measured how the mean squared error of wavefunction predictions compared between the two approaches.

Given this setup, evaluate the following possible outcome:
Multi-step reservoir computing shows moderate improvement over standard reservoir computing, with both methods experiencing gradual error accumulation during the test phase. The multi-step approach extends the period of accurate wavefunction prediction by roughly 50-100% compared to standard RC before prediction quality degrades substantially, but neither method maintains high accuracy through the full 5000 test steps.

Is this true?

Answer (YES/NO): NO